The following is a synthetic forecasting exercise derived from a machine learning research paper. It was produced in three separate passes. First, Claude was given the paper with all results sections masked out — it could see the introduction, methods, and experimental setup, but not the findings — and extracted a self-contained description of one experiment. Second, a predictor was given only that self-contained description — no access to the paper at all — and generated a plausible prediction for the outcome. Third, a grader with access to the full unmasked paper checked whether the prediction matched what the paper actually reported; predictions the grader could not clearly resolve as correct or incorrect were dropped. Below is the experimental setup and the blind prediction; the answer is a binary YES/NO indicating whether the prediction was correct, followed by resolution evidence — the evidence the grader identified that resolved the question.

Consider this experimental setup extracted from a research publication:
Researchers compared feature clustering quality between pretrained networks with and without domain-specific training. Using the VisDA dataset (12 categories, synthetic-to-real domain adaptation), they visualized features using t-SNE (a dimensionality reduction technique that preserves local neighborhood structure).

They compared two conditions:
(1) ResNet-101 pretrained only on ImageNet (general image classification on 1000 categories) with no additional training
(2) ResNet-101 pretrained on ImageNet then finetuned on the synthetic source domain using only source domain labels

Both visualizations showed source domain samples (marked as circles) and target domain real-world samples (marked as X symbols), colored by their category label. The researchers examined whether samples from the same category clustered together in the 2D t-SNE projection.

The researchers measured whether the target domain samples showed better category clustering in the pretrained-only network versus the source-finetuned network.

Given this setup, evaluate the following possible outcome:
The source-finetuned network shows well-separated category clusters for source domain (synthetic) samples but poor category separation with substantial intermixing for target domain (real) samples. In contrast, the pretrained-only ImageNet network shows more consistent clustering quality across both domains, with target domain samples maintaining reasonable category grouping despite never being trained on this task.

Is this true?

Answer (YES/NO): YES